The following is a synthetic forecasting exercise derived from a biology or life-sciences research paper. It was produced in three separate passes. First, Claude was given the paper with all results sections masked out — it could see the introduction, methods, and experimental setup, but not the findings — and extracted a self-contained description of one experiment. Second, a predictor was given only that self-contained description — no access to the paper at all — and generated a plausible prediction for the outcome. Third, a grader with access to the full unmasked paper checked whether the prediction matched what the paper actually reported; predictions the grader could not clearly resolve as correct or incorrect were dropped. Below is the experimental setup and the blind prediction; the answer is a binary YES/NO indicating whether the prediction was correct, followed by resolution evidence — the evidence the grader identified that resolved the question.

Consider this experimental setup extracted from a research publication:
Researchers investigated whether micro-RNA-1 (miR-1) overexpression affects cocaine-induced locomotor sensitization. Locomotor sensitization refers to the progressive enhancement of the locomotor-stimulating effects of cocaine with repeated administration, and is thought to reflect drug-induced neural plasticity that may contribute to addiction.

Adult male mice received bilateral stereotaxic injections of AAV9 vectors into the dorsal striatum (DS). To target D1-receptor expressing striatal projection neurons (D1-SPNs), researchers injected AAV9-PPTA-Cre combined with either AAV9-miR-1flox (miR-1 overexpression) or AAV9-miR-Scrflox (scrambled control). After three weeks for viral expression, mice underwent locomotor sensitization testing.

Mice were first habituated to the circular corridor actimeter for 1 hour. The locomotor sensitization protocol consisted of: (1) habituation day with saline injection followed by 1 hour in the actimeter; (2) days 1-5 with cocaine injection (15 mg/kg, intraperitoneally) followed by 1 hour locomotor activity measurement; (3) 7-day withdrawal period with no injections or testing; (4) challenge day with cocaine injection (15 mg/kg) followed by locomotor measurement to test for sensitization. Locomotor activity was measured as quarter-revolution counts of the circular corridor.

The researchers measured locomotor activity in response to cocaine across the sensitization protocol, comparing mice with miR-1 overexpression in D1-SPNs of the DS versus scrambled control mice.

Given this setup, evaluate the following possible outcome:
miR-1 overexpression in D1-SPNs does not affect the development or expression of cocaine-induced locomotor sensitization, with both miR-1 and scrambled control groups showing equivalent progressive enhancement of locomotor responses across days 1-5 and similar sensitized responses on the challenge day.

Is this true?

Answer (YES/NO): YES